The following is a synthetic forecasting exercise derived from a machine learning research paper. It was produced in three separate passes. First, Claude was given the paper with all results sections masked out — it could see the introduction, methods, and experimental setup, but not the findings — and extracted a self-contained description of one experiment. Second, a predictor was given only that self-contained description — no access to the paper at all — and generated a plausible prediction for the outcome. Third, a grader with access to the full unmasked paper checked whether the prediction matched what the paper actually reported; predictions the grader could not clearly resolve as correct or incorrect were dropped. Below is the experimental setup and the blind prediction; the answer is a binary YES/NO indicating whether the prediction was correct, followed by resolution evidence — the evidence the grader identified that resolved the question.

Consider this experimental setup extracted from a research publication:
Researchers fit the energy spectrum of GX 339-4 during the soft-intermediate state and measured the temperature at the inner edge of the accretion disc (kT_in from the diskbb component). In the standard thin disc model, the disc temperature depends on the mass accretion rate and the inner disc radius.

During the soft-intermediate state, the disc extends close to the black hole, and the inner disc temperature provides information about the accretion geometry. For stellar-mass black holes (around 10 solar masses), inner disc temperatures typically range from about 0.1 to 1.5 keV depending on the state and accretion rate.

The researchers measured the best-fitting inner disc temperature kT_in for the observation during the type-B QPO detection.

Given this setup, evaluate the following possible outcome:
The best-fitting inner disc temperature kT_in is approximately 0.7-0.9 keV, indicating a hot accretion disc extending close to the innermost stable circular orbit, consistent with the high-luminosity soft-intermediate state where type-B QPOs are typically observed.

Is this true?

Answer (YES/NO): NO